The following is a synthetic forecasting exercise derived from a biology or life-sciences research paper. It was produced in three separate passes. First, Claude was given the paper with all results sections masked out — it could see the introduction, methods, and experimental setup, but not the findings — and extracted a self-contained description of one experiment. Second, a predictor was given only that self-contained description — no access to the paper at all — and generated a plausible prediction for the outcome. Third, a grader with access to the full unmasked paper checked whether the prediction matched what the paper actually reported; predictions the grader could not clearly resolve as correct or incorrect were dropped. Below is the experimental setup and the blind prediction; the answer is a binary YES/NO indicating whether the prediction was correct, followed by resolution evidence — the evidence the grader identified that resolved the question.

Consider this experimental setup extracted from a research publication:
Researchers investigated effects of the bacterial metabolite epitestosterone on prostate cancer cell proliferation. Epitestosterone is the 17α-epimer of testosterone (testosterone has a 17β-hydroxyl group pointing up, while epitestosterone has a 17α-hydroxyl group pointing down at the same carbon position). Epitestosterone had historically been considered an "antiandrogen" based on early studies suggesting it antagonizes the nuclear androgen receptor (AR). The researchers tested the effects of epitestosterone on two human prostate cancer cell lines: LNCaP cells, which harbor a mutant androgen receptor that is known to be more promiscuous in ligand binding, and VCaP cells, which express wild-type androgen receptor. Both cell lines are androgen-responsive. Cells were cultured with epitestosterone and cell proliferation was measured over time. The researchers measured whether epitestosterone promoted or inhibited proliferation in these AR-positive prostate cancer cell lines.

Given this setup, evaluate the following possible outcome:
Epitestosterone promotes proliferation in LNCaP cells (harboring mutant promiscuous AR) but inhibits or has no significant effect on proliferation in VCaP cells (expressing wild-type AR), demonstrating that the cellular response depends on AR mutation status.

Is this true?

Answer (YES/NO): NO